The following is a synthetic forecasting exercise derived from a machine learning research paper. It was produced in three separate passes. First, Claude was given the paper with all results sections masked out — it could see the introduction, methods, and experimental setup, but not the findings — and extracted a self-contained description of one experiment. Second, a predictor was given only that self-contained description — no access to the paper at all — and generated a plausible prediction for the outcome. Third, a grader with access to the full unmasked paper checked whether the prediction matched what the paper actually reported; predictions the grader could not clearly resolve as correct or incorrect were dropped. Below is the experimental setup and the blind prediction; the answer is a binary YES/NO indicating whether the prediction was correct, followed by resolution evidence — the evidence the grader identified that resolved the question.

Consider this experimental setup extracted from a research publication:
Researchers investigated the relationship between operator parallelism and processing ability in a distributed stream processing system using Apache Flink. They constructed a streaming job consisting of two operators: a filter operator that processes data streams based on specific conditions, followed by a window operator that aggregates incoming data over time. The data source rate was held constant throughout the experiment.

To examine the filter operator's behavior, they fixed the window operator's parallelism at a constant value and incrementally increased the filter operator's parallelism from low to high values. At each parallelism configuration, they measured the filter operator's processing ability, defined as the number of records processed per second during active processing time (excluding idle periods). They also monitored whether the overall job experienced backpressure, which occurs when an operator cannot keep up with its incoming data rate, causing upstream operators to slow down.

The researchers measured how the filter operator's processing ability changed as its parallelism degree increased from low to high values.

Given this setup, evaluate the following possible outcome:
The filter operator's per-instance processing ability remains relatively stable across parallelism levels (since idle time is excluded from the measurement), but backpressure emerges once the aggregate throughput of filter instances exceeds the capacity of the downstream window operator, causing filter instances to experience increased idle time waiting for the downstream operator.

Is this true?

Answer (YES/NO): NO